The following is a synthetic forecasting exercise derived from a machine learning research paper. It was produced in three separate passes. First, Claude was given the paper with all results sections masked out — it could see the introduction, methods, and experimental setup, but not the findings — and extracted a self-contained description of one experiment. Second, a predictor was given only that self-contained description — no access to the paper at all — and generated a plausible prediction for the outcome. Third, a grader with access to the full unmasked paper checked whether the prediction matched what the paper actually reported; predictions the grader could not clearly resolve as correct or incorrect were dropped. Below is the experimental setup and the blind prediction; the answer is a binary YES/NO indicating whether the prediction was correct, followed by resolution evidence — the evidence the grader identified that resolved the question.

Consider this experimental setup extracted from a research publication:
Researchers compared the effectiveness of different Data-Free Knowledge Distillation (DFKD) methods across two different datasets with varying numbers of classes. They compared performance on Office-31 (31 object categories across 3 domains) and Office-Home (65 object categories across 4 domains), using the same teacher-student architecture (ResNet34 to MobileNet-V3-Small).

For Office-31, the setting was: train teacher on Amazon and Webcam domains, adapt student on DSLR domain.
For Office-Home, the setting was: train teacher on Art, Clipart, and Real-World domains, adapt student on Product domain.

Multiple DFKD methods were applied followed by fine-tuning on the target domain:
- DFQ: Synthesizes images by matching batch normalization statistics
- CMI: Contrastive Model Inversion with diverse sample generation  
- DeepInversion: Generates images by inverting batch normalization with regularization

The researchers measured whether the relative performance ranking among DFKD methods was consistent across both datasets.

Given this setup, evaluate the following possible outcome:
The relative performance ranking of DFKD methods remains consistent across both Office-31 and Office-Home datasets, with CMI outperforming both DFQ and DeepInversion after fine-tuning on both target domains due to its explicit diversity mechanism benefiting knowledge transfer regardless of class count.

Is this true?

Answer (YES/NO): NO